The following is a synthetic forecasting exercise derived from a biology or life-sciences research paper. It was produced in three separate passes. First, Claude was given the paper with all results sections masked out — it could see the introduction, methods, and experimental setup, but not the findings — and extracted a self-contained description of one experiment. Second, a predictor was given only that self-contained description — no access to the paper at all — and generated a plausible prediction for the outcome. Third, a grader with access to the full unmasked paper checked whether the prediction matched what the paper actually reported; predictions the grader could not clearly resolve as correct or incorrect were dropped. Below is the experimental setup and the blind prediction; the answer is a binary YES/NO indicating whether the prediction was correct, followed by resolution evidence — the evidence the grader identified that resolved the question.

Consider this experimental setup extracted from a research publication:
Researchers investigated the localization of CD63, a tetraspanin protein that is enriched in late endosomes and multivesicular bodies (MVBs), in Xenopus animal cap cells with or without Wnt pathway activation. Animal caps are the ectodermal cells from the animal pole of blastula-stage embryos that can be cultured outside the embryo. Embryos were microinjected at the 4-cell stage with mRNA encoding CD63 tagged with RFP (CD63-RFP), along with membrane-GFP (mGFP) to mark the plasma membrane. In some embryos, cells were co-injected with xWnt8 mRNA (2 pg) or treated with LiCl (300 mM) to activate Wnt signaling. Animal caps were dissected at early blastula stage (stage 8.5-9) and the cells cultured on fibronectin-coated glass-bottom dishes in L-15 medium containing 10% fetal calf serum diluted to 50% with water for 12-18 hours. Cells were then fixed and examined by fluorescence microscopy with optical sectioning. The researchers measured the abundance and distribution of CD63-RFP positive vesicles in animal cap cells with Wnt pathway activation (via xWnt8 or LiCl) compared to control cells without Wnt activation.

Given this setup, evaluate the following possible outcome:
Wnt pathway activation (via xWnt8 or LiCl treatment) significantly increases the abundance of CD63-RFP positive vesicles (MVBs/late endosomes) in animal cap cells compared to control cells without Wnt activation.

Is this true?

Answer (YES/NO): YES